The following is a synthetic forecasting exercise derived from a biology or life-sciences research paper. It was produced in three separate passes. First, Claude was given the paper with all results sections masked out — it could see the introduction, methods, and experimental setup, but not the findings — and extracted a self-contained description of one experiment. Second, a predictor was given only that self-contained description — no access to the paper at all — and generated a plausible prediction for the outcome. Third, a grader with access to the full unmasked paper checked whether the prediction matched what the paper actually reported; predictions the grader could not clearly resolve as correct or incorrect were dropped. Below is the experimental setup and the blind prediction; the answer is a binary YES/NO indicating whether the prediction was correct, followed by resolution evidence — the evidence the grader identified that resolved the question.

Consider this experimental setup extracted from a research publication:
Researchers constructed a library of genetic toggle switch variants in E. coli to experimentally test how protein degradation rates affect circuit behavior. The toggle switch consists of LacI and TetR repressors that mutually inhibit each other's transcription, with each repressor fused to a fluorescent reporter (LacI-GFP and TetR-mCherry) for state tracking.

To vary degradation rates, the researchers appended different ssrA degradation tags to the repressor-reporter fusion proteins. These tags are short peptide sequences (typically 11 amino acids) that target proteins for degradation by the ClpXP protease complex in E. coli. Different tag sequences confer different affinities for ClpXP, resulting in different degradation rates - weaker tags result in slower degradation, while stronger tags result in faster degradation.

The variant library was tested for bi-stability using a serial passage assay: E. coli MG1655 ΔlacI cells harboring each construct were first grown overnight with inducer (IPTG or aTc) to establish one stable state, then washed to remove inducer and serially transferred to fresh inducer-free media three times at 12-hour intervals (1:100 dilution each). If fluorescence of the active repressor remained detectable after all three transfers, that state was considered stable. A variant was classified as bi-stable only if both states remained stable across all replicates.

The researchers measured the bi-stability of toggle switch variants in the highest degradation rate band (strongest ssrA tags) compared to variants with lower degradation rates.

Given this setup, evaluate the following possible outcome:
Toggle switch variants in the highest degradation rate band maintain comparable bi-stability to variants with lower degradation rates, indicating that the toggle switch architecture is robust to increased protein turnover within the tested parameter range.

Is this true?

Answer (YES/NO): NO